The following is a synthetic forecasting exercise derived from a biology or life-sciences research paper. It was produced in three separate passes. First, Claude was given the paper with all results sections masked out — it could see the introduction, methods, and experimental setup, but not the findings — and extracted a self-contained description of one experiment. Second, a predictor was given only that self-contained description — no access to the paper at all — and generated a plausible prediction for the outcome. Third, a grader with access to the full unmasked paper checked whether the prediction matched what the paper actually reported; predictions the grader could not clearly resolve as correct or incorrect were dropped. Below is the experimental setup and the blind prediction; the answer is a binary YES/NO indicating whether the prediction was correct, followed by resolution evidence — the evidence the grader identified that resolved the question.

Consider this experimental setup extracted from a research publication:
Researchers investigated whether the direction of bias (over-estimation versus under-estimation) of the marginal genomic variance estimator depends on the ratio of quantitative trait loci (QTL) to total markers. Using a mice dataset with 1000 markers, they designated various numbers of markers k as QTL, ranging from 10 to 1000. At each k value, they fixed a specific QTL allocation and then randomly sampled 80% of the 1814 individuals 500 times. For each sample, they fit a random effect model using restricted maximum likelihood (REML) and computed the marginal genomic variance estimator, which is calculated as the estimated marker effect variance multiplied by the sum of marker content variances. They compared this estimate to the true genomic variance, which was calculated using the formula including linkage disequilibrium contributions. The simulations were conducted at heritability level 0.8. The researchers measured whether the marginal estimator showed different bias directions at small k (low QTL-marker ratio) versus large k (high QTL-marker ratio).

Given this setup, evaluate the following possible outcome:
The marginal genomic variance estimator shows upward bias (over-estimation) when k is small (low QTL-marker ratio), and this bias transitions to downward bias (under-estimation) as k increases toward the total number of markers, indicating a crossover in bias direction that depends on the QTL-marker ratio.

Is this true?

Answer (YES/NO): YES